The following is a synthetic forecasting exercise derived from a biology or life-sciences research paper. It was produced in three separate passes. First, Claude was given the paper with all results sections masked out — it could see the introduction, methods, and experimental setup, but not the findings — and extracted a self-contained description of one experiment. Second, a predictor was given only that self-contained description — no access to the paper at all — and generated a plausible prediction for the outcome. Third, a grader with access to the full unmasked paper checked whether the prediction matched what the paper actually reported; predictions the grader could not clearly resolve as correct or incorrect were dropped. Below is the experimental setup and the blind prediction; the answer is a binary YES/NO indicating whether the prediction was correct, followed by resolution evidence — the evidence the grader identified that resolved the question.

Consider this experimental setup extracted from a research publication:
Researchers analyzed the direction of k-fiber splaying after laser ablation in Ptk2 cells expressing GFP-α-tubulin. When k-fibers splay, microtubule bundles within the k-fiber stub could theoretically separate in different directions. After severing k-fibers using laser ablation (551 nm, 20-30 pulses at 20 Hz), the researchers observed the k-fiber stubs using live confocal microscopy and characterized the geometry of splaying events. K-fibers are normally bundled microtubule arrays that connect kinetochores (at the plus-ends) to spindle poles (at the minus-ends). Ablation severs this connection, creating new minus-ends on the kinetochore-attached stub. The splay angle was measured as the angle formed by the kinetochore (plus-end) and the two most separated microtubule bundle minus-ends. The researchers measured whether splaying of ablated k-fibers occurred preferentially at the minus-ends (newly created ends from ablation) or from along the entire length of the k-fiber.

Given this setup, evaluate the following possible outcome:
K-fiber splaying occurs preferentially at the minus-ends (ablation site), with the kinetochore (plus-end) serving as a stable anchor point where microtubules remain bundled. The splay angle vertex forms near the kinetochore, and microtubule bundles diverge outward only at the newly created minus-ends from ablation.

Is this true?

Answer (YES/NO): NO